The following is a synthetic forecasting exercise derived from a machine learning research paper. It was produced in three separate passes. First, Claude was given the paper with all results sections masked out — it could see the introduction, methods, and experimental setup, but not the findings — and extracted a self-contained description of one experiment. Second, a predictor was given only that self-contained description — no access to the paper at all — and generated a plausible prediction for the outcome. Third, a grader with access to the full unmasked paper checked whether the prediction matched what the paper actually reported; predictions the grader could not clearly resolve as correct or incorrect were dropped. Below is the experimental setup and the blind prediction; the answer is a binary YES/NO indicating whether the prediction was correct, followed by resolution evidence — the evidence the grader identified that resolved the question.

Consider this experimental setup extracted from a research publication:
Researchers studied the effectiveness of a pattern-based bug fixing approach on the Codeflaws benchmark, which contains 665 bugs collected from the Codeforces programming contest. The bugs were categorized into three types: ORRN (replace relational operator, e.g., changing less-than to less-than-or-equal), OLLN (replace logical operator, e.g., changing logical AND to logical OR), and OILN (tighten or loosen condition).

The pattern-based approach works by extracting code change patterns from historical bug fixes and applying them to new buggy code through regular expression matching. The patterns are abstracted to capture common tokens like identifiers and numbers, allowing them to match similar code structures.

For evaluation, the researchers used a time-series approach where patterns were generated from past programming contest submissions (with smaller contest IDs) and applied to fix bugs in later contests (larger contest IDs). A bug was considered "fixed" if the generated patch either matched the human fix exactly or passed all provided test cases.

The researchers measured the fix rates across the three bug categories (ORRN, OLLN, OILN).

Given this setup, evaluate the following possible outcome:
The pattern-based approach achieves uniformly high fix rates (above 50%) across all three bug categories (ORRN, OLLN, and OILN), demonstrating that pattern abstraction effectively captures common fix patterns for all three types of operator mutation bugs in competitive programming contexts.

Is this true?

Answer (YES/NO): NO